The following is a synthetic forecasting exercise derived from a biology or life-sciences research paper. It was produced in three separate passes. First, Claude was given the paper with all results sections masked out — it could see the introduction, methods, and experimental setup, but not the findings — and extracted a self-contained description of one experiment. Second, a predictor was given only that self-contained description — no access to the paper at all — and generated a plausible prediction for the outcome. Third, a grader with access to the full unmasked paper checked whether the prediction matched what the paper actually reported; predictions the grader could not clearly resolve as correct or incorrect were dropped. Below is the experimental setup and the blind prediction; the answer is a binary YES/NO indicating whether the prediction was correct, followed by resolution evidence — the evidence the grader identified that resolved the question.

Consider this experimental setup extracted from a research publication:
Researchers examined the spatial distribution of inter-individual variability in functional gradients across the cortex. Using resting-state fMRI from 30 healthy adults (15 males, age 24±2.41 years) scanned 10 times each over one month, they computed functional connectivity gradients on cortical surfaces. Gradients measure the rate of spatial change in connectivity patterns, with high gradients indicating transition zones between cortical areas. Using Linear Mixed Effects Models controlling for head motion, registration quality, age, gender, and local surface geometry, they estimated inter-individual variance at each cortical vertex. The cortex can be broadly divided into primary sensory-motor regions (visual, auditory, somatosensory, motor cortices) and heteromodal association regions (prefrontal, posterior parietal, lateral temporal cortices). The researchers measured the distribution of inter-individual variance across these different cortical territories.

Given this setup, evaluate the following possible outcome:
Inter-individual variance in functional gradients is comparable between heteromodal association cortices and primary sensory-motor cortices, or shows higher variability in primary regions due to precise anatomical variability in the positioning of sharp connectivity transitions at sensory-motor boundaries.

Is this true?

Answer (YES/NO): NO